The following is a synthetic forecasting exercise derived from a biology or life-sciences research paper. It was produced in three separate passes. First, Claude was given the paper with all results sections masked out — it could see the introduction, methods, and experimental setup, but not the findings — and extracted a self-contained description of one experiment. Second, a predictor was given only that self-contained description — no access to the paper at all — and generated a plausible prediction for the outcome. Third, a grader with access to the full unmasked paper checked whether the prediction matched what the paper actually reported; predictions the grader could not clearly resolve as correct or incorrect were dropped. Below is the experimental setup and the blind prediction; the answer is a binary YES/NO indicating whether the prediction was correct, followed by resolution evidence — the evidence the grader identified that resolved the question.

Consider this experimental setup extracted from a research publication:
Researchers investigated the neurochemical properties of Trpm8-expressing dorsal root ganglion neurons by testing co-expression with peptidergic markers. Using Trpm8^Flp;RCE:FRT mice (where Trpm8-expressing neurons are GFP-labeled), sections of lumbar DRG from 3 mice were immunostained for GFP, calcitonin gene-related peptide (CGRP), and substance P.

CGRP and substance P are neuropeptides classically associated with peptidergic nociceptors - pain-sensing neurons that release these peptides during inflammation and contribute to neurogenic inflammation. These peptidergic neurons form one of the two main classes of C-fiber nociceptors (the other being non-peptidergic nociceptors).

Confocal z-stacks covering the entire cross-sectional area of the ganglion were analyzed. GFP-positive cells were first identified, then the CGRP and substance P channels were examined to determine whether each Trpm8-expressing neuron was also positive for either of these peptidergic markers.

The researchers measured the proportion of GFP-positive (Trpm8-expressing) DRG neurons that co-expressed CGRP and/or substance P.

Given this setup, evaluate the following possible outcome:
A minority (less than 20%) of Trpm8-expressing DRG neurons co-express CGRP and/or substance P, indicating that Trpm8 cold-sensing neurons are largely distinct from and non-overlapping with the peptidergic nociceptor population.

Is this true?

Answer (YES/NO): NO